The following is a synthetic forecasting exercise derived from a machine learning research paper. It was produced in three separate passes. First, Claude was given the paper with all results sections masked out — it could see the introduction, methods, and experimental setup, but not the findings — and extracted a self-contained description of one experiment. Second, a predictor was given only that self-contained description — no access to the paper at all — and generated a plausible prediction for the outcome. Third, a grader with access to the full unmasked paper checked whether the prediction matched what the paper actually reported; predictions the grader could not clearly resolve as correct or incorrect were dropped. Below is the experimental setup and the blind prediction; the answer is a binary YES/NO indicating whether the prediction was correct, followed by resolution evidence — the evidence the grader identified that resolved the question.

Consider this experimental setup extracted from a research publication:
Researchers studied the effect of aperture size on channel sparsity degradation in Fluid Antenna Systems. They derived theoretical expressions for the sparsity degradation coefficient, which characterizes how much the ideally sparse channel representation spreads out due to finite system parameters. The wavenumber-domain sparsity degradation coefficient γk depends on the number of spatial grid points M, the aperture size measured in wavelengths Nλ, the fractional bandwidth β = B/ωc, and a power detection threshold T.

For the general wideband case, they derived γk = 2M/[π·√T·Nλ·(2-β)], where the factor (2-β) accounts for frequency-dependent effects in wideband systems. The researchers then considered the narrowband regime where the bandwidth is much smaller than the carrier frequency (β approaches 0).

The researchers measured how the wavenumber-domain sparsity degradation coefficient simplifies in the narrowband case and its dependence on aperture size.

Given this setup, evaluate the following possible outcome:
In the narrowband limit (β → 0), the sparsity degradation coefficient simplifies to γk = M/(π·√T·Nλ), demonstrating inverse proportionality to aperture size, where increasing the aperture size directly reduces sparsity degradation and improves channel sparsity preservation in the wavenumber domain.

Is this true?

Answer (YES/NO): YES